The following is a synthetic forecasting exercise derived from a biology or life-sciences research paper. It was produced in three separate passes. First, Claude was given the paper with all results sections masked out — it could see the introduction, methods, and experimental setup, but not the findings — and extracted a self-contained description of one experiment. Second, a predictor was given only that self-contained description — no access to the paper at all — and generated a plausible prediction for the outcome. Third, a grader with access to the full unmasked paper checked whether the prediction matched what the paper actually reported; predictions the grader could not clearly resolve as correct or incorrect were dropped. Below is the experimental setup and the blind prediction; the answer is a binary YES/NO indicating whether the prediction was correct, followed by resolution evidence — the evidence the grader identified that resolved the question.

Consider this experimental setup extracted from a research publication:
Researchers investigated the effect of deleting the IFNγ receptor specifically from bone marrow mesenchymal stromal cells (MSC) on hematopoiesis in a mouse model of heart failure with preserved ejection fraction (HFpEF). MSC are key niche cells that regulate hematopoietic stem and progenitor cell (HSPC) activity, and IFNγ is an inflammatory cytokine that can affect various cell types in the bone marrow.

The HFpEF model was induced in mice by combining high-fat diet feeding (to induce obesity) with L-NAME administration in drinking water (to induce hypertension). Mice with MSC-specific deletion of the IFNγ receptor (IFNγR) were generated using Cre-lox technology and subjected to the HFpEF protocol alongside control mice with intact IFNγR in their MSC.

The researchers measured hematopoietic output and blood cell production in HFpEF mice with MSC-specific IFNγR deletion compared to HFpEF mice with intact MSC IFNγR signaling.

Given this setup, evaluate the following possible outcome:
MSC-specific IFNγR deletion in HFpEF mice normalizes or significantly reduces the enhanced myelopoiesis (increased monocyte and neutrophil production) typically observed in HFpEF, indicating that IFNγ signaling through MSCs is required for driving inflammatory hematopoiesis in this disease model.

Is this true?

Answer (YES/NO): YES